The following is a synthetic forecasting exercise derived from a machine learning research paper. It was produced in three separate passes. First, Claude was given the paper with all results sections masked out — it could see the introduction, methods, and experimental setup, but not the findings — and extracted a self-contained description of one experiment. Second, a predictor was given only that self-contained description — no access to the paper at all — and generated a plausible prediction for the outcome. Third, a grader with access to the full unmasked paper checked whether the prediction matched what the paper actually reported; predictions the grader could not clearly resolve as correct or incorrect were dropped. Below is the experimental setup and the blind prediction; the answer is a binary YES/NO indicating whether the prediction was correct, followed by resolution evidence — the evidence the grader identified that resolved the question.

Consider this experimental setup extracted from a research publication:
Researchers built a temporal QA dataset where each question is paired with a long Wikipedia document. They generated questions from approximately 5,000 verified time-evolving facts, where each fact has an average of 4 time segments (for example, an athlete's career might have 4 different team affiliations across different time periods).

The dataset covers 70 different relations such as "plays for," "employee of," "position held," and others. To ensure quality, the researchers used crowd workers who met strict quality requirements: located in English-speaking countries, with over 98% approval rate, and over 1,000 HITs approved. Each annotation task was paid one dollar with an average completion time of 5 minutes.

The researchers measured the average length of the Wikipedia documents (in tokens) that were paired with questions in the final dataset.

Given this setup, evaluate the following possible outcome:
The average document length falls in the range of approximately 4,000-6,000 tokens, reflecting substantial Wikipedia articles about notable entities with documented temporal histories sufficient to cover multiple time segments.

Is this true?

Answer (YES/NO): NO